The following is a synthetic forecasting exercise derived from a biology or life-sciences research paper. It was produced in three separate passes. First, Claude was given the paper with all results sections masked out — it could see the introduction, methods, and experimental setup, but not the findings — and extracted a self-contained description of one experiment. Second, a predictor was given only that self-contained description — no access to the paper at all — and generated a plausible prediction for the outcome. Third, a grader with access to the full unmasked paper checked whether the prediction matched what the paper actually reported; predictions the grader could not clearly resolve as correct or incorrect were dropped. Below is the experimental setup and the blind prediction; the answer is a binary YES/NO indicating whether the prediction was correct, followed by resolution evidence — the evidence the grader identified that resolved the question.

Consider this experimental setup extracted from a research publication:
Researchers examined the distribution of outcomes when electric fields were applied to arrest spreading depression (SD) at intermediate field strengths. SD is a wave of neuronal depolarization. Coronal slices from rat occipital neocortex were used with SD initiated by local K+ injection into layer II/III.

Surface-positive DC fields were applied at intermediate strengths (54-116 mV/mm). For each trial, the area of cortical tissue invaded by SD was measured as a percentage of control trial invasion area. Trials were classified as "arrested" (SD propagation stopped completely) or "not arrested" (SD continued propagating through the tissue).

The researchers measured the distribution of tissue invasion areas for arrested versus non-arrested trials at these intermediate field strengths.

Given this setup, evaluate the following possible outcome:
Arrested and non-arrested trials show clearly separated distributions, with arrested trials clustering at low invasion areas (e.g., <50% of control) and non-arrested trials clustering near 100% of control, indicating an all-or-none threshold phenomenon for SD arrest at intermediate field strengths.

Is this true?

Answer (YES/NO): YES